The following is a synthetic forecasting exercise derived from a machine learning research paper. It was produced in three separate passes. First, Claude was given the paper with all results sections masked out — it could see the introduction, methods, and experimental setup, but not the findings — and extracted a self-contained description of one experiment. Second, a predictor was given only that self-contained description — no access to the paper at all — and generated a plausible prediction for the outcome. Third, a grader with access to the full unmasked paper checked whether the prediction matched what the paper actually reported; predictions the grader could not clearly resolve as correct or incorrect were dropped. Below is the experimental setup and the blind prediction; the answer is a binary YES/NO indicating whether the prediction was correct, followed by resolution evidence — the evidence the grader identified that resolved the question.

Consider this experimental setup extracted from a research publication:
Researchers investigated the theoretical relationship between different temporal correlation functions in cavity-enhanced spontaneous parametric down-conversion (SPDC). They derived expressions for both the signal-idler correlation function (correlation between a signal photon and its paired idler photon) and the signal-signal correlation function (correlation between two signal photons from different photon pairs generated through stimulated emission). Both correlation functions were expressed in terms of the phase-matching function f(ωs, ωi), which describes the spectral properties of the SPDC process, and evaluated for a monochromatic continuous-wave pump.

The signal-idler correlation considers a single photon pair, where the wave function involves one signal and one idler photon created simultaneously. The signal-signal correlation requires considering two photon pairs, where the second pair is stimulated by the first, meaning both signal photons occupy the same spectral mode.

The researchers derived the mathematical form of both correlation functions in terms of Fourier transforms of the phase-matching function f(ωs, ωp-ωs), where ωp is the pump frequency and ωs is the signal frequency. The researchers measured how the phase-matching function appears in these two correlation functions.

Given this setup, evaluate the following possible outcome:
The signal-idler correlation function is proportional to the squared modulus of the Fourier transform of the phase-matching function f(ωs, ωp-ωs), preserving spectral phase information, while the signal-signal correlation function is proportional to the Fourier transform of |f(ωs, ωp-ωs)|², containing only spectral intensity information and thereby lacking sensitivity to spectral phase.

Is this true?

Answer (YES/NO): NO